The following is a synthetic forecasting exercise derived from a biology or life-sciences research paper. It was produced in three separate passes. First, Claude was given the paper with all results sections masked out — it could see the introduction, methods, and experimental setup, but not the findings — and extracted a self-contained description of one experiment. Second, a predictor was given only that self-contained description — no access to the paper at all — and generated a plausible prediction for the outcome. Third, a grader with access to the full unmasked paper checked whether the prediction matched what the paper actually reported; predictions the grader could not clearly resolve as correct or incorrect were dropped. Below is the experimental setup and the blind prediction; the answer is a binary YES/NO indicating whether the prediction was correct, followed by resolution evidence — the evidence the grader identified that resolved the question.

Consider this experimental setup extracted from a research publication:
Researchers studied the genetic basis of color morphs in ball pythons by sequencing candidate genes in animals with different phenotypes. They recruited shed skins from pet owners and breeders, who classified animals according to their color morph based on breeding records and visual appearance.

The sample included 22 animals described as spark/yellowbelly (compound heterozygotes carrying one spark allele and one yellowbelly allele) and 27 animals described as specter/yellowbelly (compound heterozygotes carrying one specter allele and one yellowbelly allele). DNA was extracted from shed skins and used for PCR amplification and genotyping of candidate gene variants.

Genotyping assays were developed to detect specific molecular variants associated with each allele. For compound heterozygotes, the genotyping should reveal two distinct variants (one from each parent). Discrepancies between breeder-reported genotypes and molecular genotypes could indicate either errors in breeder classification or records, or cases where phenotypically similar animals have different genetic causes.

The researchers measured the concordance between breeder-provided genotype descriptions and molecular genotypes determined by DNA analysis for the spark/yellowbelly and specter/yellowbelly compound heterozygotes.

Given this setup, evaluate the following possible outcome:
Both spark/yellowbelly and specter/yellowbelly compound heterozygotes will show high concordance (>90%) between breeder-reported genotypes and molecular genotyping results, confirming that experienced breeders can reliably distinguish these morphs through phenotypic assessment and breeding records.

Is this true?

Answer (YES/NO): YES